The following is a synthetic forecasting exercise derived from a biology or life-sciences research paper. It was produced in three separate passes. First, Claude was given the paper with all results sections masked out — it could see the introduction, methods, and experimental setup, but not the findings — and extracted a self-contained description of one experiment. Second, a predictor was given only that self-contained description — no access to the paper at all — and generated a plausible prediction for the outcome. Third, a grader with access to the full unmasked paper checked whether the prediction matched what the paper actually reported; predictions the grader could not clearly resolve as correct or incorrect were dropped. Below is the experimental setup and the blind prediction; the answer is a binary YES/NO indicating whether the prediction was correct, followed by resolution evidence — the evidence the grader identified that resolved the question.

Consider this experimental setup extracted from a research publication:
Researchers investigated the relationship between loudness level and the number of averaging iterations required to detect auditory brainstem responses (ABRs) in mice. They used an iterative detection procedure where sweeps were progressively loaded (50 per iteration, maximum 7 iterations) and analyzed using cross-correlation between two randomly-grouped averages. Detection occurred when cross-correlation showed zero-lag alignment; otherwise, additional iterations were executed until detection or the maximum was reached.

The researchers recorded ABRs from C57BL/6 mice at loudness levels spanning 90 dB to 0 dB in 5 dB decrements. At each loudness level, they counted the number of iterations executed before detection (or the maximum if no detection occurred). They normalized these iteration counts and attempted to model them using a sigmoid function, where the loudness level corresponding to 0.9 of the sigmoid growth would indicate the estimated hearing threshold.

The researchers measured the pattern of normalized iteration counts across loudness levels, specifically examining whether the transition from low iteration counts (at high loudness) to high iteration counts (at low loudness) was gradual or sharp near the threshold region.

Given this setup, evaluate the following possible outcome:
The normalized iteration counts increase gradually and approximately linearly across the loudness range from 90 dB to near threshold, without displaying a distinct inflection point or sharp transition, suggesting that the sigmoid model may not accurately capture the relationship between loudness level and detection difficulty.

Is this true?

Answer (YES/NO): NO